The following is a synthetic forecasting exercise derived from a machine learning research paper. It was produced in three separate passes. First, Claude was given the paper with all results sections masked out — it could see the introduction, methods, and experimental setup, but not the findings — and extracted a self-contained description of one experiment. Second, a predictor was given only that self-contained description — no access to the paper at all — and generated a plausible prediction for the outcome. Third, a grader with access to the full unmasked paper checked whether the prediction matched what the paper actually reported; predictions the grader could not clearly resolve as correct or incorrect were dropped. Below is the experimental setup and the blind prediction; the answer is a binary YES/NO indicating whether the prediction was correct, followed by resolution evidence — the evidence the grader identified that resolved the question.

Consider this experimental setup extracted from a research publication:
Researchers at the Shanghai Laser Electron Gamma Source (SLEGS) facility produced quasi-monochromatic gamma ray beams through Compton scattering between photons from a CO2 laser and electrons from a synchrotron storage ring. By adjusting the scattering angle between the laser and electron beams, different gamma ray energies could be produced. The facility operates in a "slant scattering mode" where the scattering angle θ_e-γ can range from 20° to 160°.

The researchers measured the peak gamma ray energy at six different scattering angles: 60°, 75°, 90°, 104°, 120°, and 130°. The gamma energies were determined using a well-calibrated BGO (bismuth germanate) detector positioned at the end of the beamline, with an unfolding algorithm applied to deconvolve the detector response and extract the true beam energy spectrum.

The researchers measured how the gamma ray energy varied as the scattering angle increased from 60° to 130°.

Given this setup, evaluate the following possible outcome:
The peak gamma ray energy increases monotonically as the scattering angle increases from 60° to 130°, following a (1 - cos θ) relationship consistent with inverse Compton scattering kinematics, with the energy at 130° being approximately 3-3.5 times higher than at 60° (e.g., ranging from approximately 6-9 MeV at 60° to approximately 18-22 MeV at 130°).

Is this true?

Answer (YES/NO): NO